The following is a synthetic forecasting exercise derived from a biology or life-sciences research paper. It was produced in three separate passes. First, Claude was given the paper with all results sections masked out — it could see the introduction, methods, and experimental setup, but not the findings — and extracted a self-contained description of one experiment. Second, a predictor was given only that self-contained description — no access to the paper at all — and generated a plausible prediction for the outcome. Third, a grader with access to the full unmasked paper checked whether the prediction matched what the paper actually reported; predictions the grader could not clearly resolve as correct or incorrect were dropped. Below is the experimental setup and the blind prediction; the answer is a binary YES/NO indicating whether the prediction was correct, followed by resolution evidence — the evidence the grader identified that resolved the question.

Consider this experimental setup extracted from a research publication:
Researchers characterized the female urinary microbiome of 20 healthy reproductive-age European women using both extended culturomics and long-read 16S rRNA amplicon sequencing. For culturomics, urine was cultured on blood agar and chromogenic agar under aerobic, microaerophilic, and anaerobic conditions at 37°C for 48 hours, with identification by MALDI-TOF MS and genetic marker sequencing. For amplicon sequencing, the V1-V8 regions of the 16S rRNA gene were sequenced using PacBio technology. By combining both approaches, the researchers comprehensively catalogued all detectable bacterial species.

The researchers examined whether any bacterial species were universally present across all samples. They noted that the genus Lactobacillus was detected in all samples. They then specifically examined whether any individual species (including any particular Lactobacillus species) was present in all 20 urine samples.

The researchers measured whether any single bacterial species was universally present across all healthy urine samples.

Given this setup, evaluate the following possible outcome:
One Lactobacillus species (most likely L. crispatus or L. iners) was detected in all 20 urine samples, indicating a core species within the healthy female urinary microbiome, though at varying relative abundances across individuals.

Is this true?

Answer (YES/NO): NO